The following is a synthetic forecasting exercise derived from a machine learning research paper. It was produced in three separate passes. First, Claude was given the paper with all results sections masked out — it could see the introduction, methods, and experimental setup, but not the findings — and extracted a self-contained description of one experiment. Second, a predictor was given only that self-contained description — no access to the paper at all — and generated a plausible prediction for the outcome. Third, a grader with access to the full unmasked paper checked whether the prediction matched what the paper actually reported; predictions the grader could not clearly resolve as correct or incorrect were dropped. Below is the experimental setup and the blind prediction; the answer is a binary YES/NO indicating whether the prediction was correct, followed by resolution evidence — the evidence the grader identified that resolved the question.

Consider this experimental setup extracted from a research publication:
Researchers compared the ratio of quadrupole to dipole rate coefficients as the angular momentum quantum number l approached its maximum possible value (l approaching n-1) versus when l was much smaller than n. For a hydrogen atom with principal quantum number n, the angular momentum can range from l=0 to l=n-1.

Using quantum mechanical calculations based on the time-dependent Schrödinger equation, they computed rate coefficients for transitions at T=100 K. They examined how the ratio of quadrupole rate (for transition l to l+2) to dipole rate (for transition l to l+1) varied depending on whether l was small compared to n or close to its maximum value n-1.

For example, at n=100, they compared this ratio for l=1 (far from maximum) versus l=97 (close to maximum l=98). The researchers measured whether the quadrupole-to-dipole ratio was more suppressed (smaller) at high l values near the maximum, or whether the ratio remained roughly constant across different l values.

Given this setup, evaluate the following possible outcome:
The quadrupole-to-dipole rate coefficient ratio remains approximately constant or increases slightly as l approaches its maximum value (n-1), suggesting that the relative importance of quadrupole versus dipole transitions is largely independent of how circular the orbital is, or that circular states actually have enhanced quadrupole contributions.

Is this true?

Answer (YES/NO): NO